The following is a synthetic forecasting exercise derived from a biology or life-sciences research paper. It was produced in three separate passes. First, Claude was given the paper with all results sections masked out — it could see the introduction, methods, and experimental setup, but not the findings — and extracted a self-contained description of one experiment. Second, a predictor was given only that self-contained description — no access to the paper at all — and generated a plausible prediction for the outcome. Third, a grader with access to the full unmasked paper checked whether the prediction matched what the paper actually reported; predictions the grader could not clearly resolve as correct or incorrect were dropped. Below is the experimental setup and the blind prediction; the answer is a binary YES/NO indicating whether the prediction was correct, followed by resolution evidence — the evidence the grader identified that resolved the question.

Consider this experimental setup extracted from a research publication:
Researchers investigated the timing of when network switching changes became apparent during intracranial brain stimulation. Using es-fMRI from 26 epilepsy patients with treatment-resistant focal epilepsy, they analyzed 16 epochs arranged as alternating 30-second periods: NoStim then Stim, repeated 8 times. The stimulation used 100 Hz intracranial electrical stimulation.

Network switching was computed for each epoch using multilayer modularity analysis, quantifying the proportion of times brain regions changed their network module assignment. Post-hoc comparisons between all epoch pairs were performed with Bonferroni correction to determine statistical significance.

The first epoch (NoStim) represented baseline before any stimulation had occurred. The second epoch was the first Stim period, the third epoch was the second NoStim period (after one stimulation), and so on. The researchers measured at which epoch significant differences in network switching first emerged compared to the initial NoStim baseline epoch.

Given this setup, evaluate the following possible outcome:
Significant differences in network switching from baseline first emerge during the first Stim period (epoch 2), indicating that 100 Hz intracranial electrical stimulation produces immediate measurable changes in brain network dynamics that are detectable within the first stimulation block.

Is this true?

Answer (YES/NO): YES